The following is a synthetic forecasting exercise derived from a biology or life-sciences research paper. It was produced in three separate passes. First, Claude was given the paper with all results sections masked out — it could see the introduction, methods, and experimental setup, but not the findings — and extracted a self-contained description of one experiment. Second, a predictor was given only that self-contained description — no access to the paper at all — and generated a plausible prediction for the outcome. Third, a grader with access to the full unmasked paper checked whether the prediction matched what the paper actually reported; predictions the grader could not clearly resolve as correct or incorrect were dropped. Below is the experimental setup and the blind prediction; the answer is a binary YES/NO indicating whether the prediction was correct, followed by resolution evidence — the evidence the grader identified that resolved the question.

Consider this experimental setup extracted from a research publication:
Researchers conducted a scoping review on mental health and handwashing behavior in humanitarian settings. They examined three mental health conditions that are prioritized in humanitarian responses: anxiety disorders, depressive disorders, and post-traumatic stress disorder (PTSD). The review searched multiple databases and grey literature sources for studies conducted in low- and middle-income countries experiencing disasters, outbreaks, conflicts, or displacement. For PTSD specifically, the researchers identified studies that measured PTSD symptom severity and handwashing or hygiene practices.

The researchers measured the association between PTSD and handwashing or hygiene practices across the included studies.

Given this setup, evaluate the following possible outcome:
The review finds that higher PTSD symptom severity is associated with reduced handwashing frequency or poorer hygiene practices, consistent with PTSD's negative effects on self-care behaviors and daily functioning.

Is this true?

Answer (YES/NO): NO